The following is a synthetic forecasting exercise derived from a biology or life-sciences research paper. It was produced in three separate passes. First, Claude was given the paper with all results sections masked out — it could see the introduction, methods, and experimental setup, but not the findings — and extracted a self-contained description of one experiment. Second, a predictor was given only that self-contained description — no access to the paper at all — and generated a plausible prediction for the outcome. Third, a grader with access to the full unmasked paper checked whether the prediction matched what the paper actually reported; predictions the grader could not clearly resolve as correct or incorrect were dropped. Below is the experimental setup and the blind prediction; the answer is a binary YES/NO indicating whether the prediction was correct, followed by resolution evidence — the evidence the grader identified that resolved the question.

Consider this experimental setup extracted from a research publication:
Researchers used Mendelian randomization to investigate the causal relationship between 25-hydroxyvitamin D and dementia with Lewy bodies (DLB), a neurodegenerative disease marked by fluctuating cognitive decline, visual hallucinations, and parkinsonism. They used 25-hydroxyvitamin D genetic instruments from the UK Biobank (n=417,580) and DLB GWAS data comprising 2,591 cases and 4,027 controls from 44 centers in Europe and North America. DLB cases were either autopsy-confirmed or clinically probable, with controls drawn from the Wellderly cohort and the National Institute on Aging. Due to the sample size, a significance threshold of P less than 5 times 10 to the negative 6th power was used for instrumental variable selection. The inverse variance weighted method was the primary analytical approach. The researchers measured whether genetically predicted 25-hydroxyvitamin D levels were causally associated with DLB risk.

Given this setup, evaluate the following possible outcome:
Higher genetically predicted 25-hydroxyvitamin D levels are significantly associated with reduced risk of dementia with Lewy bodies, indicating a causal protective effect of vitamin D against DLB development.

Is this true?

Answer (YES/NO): NO